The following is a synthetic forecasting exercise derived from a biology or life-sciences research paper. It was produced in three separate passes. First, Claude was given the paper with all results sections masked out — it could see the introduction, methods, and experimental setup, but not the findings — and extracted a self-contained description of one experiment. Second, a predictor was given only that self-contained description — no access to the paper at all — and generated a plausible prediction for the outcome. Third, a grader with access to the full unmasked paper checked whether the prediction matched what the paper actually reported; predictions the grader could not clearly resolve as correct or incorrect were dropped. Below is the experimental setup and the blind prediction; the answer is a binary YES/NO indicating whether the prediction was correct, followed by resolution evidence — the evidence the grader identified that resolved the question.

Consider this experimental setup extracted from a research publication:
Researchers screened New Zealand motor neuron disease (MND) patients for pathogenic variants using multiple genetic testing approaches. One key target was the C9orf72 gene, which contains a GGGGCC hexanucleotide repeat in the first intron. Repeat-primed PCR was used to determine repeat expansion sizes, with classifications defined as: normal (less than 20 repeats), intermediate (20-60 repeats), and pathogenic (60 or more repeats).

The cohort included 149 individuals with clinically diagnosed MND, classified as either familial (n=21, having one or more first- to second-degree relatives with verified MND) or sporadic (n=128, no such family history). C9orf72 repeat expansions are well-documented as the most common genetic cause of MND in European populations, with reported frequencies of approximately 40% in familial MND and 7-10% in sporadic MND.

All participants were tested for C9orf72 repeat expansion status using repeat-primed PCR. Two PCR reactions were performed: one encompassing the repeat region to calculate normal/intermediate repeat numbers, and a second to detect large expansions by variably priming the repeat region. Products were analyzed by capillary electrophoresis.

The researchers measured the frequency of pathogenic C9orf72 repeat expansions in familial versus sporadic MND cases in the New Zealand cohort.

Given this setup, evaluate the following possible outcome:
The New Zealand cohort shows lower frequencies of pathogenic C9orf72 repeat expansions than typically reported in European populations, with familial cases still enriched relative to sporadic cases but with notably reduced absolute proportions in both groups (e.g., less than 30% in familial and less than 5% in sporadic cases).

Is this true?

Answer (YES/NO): NO